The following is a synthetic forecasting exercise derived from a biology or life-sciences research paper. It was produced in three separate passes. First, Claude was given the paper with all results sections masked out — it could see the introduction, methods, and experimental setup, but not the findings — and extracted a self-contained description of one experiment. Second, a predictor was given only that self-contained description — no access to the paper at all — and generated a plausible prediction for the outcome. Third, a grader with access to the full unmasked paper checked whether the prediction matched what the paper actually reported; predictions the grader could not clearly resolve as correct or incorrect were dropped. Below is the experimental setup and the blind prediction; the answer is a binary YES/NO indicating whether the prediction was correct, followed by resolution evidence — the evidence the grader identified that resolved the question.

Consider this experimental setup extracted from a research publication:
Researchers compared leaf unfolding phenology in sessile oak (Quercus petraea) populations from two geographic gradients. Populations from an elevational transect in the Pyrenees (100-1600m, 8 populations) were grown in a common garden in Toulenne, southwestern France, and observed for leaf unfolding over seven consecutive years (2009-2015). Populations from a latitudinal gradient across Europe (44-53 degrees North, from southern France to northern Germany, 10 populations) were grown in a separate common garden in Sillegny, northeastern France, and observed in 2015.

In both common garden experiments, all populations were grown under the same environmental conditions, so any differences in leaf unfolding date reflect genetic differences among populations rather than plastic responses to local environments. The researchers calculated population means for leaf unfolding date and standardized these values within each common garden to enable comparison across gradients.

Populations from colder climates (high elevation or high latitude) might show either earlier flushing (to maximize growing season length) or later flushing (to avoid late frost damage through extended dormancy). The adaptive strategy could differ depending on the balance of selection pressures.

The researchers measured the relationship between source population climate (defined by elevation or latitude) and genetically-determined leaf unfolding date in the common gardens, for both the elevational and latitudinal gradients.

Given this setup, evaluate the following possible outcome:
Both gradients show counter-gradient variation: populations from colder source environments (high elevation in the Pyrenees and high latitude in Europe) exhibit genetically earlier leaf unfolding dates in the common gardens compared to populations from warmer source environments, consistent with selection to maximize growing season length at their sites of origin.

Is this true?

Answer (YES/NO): NO